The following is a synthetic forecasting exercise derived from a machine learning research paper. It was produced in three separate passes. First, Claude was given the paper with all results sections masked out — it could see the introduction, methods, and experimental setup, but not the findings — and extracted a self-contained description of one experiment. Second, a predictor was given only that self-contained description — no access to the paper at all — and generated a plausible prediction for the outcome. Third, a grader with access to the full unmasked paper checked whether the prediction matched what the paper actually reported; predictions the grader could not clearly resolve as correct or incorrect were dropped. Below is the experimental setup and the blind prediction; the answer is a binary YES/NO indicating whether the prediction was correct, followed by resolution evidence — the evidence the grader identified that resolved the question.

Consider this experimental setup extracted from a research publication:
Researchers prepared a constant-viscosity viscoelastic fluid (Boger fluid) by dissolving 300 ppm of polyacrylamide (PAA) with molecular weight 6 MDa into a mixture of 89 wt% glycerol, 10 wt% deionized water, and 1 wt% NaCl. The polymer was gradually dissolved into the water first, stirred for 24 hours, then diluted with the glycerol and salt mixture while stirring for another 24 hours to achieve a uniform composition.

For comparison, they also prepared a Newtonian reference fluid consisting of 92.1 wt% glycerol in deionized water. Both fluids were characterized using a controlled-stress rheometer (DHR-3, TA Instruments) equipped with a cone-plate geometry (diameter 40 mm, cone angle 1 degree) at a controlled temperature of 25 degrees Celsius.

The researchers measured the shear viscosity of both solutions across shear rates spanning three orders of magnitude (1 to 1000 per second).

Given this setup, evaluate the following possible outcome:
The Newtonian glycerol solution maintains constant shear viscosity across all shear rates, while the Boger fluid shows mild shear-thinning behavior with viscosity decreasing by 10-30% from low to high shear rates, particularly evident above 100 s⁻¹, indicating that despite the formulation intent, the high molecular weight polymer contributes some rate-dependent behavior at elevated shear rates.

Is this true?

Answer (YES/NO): NO